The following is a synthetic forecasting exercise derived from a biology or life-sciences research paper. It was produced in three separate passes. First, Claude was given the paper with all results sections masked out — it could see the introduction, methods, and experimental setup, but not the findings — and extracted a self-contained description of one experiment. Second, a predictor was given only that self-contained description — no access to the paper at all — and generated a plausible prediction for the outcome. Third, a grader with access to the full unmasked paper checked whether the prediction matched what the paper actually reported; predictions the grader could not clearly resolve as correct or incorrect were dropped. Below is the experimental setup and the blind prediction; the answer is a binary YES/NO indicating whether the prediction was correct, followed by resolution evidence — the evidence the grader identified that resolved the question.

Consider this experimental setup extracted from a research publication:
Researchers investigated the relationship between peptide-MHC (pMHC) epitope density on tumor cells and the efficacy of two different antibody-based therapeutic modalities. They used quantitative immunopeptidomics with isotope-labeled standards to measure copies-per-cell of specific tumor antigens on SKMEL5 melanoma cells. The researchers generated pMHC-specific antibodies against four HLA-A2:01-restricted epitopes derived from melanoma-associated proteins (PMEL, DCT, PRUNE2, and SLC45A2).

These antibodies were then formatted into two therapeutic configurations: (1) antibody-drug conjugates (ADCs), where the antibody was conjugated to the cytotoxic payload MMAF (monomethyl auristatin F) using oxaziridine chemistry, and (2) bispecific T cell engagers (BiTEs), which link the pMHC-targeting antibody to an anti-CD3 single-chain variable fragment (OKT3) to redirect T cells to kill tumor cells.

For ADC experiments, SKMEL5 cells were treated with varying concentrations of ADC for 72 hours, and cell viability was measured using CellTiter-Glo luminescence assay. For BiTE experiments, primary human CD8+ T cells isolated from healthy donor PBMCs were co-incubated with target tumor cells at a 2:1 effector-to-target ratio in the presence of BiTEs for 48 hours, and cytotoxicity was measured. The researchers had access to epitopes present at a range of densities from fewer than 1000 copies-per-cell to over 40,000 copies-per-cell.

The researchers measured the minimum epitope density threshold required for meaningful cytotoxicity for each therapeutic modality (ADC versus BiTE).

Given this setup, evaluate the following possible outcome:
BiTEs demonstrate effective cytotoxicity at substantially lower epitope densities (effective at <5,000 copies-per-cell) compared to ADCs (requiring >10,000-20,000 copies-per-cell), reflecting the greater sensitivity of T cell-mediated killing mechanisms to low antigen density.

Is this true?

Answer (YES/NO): YES